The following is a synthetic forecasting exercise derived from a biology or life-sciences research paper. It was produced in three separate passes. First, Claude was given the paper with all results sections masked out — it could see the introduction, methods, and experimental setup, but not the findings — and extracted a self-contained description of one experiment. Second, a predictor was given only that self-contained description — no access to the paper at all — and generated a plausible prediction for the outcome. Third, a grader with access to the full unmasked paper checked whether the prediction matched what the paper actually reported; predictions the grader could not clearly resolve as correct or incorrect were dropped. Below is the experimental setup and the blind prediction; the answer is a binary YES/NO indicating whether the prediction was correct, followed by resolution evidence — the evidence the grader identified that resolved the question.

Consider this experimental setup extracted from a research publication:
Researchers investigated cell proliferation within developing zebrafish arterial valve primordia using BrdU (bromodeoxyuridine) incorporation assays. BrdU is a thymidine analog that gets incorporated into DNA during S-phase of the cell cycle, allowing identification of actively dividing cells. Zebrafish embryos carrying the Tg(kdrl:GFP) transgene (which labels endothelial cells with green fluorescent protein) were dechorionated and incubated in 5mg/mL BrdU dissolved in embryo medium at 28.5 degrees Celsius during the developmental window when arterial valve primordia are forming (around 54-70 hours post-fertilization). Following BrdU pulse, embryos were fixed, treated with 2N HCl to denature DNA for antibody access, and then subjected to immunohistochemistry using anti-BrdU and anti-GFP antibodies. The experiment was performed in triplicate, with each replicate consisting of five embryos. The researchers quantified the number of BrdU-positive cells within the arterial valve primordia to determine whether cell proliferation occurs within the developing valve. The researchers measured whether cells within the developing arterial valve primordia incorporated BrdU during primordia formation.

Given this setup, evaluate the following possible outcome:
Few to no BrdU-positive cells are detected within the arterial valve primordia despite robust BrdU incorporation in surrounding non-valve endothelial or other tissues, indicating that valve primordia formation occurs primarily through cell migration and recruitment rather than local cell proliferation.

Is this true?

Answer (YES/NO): NO